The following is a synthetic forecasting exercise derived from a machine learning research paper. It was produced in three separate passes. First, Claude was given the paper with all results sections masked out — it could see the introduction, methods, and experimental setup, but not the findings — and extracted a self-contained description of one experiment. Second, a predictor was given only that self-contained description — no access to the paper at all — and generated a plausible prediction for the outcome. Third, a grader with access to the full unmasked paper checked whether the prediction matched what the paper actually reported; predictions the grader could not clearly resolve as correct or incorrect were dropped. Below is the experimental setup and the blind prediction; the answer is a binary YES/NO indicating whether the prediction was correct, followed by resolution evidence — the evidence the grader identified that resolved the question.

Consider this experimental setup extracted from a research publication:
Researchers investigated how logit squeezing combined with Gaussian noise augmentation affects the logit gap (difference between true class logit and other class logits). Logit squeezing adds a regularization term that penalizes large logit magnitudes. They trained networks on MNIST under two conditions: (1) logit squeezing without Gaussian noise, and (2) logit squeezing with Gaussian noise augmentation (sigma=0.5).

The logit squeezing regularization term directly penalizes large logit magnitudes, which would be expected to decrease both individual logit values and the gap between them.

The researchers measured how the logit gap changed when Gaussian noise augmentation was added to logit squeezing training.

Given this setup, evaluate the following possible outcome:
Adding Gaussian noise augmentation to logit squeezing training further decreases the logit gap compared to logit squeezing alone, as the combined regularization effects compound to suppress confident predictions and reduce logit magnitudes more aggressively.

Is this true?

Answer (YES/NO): NO